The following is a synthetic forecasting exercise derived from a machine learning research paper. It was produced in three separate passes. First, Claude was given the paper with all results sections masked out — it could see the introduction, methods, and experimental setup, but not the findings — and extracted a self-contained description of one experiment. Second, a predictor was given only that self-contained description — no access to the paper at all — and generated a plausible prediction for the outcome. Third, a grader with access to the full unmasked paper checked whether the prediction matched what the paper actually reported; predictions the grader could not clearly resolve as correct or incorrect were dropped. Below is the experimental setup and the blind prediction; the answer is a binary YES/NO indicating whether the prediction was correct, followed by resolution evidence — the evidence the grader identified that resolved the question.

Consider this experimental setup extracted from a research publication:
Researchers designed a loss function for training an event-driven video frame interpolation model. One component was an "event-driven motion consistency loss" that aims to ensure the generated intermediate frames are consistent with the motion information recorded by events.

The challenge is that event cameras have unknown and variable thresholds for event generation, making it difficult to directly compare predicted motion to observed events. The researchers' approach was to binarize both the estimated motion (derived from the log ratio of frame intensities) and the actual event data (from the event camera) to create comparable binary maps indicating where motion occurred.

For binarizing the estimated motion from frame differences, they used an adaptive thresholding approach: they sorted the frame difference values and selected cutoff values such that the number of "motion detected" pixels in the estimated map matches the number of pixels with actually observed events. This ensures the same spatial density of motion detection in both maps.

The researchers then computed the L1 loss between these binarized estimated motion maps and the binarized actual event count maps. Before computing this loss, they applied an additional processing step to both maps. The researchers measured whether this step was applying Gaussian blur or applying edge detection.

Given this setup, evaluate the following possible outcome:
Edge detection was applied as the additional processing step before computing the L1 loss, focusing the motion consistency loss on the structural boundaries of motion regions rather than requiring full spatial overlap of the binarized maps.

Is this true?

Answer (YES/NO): NO